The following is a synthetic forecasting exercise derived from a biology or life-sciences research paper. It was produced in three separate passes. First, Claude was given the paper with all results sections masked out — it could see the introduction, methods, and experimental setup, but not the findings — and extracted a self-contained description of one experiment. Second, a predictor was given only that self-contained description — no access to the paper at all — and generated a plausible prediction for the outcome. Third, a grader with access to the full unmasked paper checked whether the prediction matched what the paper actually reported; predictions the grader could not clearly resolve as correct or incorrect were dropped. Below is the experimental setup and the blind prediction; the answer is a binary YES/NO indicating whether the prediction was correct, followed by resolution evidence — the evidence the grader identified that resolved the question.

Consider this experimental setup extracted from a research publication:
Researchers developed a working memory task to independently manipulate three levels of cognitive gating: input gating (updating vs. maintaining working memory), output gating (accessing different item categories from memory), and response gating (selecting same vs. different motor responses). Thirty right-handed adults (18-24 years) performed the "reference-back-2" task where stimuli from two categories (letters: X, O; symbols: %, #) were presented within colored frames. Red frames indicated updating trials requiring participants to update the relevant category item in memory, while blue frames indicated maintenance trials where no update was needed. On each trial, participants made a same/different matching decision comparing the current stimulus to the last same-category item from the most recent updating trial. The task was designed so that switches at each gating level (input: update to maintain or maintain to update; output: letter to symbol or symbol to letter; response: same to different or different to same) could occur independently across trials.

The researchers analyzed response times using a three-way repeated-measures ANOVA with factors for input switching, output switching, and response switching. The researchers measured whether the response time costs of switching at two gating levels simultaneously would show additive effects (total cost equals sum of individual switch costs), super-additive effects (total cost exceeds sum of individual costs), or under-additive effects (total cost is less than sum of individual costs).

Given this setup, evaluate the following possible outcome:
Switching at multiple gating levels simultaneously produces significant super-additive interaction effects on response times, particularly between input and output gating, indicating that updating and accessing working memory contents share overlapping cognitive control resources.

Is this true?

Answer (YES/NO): NO